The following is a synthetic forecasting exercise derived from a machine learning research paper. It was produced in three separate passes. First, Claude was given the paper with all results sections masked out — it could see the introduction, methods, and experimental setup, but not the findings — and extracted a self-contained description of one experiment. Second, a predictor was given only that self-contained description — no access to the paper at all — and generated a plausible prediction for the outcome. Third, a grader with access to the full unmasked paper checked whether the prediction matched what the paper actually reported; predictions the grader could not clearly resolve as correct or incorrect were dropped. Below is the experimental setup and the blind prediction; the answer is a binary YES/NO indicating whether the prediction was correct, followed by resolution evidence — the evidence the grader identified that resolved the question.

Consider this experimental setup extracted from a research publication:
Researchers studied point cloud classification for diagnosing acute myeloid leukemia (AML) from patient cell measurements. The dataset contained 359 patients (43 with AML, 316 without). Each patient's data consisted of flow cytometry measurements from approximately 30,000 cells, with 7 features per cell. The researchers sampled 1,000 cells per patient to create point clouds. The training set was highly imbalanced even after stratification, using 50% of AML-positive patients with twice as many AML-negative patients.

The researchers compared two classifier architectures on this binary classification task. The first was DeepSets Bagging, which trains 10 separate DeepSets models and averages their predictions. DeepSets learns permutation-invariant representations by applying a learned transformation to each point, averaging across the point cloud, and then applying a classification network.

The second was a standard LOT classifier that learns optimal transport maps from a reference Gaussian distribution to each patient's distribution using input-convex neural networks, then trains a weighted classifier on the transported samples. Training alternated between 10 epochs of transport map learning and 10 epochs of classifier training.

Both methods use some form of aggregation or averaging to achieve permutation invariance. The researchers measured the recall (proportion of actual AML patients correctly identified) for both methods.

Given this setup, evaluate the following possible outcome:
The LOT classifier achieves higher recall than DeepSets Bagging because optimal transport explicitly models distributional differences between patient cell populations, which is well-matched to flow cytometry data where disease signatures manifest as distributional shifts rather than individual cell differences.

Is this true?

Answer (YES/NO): NO